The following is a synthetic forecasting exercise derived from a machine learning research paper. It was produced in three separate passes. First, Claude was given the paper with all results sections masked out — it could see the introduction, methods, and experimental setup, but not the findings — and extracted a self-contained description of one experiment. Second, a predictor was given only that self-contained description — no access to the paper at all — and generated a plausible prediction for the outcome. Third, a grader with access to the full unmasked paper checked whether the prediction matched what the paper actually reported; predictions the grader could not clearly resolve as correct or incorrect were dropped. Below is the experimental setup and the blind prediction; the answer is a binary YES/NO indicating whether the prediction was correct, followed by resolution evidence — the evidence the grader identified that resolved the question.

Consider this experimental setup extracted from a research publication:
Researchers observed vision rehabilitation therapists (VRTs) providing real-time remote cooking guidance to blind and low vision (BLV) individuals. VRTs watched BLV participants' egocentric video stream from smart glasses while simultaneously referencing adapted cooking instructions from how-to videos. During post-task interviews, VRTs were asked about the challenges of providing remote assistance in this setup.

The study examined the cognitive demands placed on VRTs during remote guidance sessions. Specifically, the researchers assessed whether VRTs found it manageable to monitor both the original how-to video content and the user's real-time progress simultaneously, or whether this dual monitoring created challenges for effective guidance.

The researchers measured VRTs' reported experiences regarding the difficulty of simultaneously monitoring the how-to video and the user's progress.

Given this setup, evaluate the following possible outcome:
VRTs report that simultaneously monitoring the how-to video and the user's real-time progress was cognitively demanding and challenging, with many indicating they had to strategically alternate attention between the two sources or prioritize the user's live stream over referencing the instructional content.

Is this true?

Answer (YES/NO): NO